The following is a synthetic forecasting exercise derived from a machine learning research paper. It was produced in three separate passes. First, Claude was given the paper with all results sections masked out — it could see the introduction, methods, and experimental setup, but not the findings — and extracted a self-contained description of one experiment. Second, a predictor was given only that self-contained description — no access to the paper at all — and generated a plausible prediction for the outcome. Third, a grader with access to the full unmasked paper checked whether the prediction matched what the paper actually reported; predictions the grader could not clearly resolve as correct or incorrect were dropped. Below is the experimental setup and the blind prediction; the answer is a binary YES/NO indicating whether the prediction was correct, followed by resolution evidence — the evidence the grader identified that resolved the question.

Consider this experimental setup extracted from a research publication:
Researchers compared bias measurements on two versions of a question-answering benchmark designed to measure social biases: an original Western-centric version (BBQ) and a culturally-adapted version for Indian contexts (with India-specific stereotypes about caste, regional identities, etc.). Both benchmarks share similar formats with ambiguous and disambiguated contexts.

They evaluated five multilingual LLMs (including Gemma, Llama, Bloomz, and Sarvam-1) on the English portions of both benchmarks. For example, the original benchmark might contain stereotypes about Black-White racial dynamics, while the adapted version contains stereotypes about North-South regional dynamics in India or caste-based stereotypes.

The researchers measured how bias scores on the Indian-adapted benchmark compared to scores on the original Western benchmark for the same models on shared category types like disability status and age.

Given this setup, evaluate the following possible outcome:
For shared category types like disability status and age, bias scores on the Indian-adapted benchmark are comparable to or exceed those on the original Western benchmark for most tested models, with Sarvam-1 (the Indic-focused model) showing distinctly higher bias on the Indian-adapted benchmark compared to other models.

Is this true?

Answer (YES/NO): NO